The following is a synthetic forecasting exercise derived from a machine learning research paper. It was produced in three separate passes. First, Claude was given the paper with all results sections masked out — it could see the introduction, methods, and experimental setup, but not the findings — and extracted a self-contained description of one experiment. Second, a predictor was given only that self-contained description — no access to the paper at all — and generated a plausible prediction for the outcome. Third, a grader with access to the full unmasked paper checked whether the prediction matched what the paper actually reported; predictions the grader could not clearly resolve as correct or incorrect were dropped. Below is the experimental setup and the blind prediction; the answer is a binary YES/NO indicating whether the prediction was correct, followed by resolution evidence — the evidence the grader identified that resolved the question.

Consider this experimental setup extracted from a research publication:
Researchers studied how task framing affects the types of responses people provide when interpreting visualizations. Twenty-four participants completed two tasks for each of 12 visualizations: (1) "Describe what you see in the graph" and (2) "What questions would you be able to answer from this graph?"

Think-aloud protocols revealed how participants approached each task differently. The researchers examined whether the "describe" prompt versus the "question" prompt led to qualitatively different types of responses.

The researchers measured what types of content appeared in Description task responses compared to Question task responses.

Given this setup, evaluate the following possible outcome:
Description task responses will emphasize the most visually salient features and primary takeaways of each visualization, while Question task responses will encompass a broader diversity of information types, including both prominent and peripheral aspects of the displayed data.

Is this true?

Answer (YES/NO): NO